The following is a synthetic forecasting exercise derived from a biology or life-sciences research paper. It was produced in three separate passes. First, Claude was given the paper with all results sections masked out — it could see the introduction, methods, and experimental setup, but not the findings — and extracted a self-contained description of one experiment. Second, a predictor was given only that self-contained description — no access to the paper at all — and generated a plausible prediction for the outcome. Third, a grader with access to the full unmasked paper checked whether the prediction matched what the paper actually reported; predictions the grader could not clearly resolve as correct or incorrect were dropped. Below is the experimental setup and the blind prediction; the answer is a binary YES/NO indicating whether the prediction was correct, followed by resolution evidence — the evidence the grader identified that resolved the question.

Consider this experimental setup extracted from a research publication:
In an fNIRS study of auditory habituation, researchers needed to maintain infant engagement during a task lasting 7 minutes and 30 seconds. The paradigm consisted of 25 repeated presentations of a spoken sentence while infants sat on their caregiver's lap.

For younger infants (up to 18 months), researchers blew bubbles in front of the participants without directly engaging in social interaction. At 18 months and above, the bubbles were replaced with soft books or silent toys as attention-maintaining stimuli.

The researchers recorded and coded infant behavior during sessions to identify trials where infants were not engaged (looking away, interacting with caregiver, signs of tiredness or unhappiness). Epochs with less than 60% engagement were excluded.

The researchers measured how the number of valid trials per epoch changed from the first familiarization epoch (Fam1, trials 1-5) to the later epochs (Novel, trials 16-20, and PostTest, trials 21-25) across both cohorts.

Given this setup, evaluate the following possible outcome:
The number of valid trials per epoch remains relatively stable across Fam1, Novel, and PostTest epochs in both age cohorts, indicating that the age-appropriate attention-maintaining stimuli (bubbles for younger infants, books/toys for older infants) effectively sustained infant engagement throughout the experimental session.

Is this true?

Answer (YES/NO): NO